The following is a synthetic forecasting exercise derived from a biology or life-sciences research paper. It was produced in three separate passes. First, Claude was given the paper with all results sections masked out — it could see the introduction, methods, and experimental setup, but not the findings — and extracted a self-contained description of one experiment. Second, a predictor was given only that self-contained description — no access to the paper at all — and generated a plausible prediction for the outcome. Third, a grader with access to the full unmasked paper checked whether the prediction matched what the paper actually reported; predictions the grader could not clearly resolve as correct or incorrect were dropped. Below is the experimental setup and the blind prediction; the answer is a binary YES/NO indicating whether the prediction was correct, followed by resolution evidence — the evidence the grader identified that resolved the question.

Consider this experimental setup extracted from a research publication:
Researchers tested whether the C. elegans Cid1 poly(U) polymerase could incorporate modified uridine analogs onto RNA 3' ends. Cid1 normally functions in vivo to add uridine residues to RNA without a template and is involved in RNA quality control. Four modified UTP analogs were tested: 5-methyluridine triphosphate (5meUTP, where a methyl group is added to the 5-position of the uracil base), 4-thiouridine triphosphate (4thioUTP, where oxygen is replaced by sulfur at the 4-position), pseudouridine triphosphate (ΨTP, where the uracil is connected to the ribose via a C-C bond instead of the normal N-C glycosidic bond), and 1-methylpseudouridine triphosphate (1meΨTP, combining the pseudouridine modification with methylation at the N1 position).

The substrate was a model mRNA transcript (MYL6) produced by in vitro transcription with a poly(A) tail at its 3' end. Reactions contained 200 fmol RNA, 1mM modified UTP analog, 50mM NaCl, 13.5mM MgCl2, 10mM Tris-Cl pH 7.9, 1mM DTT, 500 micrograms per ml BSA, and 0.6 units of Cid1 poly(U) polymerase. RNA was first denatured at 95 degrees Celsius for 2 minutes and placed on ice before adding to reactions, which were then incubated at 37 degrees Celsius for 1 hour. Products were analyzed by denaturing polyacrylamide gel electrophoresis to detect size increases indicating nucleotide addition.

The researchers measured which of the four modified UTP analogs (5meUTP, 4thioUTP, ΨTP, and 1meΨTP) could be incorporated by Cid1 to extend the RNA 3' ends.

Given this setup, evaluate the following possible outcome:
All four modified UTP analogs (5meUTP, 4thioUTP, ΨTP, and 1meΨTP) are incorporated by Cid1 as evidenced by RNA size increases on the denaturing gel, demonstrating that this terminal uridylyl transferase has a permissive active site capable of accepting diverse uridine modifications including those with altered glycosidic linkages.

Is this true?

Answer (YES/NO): NO